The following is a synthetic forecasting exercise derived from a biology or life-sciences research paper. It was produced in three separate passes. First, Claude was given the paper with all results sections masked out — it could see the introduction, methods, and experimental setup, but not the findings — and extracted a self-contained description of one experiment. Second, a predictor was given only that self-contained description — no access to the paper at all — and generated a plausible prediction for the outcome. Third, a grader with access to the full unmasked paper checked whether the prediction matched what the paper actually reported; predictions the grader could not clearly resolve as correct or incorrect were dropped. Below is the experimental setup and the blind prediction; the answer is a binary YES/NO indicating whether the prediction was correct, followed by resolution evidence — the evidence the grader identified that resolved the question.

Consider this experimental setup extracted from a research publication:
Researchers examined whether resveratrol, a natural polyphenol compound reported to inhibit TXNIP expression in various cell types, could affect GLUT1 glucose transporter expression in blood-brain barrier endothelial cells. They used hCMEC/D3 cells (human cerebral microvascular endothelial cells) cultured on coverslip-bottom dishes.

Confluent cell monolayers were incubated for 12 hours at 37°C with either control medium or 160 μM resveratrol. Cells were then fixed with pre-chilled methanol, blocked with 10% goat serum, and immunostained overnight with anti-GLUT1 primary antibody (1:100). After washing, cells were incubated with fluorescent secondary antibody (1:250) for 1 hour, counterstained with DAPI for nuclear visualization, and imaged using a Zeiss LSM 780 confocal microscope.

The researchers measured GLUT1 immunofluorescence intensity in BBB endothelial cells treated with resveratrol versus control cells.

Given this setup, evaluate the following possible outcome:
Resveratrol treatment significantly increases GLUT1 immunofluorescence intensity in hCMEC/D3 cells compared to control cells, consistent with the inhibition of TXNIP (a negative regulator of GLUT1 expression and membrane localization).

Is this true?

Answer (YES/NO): YES